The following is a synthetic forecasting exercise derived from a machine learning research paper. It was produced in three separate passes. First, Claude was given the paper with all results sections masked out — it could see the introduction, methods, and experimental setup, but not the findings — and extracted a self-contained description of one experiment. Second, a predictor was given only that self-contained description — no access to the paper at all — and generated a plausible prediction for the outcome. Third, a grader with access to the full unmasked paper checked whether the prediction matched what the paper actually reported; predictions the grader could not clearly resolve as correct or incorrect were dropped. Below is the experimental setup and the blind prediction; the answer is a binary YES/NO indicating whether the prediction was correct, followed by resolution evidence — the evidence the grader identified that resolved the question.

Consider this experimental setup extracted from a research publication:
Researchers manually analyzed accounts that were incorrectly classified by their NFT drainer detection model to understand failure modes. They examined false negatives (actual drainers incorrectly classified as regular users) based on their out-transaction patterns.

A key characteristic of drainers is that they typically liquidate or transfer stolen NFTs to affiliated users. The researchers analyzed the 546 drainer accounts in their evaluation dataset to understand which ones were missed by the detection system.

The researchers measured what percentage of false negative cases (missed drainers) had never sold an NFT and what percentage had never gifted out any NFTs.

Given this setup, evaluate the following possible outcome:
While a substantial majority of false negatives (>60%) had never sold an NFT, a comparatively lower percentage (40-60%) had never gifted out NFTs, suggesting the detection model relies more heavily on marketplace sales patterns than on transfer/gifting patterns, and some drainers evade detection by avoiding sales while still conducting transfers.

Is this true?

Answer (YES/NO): NO